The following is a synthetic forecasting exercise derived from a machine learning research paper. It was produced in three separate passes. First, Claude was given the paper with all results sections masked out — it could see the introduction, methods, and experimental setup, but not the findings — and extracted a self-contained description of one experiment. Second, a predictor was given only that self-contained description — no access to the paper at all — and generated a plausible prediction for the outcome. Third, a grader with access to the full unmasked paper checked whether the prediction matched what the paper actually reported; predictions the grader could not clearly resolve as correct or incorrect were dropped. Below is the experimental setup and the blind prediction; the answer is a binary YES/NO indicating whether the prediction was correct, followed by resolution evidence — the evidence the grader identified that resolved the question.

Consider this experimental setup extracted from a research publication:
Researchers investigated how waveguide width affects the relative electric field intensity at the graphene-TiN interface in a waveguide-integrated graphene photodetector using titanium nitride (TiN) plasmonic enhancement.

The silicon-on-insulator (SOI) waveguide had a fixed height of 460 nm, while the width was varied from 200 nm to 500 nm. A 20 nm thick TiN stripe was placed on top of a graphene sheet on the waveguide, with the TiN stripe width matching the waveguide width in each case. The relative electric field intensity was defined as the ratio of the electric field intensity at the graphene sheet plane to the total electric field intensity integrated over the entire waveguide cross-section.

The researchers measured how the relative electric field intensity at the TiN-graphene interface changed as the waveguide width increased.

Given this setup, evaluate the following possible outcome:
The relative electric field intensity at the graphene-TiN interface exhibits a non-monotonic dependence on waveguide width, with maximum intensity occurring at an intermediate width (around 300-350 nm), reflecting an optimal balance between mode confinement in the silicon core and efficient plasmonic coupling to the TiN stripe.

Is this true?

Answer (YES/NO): NO